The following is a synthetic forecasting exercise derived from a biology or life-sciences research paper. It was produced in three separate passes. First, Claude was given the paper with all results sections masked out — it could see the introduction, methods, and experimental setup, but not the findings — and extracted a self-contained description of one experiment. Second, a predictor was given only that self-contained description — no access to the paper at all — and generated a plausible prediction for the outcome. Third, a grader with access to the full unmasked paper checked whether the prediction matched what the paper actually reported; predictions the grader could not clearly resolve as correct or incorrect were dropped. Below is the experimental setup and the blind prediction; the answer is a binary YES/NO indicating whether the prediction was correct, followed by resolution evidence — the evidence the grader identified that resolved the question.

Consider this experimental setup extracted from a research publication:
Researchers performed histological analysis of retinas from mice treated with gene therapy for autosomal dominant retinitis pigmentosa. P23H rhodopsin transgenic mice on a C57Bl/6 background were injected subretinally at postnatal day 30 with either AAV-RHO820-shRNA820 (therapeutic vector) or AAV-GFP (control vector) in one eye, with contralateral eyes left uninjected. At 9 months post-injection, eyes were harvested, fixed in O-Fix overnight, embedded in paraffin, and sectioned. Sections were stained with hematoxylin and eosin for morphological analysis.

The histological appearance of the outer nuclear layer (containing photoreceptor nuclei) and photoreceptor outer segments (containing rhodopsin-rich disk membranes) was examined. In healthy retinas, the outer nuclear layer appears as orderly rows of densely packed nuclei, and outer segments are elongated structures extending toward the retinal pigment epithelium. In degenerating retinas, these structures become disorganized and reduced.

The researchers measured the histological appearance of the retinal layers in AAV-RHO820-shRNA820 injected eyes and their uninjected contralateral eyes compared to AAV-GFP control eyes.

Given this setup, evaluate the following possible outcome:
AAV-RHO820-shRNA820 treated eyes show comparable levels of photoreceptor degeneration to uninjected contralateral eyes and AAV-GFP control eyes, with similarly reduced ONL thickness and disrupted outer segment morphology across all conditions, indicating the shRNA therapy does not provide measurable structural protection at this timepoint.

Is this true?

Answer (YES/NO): NO